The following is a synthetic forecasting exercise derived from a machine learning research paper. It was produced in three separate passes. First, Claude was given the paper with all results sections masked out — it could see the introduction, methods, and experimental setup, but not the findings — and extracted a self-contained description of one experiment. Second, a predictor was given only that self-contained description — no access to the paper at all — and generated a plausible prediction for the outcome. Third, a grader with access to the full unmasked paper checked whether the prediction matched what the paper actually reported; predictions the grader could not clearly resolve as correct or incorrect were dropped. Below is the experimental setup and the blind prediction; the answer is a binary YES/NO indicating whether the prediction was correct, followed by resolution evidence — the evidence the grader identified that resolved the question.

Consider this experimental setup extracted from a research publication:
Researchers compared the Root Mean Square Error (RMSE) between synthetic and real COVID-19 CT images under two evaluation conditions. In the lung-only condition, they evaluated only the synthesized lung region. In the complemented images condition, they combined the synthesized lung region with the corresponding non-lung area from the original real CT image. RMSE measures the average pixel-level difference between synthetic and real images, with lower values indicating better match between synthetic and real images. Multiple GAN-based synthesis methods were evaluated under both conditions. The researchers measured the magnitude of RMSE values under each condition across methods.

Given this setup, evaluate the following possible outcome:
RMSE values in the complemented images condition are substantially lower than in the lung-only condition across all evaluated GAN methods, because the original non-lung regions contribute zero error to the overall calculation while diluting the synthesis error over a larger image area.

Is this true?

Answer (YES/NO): YES